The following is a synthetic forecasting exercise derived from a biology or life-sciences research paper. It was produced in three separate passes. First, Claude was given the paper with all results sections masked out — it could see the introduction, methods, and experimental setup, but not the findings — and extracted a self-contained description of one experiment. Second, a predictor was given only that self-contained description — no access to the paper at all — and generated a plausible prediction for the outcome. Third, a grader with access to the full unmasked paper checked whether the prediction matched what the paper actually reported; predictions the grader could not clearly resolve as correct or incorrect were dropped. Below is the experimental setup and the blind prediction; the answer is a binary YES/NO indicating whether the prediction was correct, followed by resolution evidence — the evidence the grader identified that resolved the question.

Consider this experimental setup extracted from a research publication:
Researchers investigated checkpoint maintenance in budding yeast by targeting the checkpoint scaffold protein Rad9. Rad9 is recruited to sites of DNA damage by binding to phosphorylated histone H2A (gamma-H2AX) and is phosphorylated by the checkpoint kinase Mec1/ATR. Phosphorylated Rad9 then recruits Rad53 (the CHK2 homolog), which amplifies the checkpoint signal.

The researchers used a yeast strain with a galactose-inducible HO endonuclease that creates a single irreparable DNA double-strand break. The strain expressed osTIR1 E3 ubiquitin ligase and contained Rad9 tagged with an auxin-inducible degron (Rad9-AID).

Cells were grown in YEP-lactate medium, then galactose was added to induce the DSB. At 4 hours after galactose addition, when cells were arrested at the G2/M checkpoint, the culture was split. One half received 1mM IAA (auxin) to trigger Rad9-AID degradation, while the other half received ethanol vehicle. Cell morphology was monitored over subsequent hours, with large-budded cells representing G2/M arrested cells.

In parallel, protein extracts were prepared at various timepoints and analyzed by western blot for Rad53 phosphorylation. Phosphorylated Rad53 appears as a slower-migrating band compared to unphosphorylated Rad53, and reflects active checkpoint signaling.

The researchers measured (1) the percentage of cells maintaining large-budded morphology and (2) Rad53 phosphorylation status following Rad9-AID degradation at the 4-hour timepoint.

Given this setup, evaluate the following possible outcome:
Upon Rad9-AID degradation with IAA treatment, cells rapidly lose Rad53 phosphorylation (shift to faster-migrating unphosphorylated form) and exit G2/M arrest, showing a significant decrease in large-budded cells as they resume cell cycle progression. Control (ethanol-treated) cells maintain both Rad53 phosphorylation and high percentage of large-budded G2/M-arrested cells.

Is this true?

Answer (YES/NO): YES